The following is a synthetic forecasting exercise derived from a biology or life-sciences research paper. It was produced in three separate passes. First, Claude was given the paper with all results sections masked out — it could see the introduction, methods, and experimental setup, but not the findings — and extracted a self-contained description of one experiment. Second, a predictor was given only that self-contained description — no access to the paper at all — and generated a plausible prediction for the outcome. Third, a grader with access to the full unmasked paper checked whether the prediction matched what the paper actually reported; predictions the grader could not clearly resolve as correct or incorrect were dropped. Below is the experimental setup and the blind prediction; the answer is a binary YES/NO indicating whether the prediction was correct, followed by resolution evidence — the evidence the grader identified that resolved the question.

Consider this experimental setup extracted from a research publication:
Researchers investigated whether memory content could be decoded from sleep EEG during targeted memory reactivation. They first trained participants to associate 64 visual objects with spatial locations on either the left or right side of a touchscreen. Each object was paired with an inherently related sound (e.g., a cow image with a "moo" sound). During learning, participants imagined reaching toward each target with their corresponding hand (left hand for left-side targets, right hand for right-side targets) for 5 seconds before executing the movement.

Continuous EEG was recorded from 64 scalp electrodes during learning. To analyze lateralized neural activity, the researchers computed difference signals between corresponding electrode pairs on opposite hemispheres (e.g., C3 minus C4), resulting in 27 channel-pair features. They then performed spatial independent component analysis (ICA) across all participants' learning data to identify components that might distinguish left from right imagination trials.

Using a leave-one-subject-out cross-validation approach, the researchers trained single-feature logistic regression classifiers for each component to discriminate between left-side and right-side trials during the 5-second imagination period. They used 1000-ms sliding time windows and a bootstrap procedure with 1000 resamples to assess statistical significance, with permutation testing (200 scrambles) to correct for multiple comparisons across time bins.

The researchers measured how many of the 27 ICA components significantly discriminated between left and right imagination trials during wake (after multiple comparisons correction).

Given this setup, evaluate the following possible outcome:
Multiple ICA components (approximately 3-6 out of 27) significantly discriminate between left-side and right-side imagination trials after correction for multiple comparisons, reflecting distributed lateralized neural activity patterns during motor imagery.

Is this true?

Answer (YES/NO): YES